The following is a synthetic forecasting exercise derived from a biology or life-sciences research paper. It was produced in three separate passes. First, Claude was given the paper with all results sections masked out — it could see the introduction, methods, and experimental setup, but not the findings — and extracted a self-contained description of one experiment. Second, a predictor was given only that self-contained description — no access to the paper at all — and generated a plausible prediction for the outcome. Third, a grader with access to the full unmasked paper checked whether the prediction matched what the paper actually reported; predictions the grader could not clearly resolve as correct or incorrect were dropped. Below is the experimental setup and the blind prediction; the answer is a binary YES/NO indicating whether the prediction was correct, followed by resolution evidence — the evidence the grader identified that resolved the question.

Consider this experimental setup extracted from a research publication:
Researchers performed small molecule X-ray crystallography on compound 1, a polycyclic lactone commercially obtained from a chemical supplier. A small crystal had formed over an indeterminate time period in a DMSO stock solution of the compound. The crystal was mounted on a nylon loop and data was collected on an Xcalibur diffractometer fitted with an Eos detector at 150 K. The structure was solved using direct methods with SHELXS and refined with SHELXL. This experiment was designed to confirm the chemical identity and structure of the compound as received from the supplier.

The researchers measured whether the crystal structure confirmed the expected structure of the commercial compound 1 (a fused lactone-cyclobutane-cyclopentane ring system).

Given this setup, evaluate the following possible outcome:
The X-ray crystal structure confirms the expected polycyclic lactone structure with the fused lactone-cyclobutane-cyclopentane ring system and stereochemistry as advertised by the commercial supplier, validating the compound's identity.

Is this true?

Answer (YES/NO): NO